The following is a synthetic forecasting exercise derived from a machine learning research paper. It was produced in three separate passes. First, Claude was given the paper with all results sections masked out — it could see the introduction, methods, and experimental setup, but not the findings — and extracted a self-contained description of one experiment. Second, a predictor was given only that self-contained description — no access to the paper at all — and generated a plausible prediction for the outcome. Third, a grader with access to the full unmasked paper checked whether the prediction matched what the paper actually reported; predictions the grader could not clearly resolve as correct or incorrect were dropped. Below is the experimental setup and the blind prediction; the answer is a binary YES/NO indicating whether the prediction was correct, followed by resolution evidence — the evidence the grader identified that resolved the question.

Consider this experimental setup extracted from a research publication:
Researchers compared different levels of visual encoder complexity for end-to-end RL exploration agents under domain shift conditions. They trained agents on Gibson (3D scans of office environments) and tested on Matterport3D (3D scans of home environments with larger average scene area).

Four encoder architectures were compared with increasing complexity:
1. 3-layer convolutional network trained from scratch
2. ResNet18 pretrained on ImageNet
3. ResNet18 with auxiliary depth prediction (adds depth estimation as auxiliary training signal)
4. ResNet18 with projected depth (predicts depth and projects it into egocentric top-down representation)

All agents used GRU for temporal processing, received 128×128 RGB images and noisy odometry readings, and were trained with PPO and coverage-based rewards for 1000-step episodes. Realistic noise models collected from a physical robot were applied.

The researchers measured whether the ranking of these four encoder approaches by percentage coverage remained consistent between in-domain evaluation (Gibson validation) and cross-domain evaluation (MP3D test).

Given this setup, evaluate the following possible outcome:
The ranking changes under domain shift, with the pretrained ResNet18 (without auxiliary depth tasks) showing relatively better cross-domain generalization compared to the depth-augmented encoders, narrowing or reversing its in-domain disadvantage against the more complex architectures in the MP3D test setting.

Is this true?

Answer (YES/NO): NO